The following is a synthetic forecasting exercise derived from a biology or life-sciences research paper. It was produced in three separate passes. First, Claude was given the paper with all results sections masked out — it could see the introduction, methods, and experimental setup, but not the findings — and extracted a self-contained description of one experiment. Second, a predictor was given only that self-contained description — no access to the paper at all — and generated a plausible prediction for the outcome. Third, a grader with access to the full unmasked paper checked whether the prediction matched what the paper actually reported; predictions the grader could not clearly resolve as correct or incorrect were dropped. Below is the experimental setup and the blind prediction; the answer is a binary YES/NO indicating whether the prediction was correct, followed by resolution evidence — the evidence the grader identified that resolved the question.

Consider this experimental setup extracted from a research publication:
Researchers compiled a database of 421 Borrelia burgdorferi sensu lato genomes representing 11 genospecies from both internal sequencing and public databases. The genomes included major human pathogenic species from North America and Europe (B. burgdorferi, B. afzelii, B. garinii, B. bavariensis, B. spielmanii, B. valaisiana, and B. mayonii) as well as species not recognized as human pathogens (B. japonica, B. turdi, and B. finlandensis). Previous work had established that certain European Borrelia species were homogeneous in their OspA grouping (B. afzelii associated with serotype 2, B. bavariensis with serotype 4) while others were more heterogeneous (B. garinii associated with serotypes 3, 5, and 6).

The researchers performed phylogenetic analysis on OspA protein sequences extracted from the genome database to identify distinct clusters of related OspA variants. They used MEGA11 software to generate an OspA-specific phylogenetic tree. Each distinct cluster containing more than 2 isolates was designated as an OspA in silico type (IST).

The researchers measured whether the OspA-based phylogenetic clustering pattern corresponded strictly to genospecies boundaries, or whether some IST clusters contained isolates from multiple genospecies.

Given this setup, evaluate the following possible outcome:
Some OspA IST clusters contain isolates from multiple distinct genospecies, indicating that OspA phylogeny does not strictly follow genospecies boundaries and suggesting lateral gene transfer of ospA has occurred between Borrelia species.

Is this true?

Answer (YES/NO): NO